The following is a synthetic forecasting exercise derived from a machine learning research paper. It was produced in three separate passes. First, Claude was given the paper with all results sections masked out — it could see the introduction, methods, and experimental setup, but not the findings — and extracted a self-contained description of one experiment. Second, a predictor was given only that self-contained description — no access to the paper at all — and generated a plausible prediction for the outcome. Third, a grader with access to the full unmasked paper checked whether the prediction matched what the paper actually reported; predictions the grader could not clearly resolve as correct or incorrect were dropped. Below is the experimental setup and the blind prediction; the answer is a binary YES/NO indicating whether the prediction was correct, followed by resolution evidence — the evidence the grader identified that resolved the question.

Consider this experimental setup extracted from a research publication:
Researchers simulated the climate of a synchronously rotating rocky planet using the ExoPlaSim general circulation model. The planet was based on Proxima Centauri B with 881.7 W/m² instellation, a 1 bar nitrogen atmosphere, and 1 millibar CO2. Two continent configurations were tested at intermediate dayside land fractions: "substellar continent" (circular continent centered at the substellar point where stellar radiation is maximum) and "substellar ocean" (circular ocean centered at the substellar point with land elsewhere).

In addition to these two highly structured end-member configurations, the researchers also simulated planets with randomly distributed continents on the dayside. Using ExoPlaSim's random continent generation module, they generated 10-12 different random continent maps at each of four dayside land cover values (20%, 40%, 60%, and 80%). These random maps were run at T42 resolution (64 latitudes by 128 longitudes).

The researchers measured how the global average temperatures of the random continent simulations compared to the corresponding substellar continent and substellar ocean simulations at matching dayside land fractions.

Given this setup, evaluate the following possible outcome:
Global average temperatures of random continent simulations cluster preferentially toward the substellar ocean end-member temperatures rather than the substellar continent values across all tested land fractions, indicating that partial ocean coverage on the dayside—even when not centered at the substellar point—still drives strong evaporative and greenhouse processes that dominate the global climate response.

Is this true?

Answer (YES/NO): NO